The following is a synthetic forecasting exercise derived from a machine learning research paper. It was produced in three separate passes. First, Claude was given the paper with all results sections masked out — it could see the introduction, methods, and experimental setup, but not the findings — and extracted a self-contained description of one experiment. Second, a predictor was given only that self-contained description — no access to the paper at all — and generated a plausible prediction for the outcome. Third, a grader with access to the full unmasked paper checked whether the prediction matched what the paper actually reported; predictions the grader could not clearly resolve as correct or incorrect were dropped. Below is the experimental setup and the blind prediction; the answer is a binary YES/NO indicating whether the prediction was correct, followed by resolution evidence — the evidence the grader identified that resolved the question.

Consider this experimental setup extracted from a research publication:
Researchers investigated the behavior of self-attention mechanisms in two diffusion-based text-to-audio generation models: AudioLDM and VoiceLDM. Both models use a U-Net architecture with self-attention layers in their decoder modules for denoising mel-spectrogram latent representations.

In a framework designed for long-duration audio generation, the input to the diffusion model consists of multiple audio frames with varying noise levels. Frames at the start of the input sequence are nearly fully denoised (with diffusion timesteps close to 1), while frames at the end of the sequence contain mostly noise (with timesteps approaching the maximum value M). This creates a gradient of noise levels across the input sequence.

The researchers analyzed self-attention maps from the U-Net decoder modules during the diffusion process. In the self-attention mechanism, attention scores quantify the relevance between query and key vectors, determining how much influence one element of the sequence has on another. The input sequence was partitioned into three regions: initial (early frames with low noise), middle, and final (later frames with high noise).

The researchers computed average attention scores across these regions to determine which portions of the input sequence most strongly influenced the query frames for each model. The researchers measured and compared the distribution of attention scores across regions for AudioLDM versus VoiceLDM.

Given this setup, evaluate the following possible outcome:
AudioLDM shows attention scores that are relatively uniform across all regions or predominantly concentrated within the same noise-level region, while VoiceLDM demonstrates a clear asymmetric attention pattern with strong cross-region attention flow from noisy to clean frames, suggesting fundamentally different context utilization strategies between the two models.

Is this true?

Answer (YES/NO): NO